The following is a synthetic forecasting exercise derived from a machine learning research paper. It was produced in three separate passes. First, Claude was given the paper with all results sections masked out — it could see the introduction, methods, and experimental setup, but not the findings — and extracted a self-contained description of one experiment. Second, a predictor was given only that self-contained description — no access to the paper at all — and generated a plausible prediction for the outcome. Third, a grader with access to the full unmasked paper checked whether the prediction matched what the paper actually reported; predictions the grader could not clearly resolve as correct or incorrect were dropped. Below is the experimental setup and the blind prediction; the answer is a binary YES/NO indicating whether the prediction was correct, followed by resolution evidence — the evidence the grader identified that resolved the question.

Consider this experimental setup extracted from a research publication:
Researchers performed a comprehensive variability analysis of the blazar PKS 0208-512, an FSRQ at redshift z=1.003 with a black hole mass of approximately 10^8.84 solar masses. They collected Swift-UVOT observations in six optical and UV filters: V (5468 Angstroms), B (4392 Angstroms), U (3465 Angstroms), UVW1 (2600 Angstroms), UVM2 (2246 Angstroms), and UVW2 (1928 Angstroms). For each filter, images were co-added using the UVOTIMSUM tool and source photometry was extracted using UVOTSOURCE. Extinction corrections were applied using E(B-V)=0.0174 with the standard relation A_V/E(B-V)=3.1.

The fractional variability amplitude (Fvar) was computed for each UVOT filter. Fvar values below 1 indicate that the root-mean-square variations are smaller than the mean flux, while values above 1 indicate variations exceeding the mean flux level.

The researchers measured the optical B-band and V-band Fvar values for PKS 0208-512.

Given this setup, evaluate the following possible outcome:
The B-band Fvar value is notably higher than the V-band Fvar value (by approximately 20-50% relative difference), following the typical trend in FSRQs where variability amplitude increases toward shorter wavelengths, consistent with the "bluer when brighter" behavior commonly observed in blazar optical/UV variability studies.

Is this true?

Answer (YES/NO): NO